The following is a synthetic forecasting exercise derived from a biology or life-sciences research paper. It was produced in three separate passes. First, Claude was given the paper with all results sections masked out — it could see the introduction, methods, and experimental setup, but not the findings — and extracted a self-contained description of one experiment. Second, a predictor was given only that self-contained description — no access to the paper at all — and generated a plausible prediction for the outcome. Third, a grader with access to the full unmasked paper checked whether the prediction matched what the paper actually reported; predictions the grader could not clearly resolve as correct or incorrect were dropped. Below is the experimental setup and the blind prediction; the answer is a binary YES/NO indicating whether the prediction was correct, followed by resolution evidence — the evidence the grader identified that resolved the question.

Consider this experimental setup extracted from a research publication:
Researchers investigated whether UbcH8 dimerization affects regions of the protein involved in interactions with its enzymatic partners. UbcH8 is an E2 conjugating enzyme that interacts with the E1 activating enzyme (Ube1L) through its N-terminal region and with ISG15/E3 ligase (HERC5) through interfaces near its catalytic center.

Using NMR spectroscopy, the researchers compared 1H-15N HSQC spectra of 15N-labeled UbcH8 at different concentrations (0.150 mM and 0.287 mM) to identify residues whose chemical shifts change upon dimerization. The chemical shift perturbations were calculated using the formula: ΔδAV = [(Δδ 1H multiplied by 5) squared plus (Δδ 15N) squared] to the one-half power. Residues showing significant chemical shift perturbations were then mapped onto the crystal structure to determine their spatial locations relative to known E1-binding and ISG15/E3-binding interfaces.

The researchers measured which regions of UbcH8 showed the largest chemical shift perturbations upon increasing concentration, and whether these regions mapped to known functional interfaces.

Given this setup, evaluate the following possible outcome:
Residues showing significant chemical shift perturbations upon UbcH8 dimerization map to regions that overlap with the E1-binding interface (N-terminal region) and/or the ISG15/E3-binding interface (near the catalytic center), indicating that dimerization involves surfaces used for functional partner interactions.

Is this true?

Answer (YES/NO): NO